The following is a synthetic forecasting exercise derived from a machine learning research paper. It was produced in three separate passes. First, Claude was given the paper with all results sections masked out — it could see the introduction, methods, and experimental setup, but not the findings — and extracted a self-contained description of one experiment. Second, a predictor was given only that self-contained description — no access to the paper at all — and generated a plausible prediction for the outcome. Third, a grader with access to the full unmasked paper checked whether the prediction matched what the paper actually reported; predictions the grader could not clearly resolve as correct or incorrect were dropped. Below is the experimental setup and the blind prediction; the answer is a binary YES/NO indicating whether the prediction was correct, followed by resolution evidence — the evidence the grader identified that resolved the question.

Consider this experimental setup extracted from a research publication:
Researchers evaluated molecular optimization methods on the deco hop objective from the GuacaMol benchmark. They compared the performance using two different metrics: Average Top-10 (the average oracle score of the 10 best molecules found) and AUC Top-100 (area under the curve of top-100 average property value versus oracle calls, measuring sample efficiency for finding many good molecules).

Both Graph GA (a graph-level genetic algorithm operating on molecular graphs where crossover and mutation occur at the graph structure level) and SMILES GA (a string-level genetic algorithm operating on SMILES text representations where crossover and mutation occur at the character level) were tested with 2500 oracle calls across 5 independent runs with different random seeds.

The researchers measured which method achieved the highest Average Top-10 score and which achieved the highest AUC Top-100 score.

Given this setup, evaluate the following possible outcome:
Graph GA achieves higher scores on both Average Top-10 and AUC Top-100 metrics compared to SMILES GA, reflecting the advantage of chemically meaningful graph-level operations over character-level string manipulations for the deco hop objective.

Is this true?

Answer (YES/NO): NO